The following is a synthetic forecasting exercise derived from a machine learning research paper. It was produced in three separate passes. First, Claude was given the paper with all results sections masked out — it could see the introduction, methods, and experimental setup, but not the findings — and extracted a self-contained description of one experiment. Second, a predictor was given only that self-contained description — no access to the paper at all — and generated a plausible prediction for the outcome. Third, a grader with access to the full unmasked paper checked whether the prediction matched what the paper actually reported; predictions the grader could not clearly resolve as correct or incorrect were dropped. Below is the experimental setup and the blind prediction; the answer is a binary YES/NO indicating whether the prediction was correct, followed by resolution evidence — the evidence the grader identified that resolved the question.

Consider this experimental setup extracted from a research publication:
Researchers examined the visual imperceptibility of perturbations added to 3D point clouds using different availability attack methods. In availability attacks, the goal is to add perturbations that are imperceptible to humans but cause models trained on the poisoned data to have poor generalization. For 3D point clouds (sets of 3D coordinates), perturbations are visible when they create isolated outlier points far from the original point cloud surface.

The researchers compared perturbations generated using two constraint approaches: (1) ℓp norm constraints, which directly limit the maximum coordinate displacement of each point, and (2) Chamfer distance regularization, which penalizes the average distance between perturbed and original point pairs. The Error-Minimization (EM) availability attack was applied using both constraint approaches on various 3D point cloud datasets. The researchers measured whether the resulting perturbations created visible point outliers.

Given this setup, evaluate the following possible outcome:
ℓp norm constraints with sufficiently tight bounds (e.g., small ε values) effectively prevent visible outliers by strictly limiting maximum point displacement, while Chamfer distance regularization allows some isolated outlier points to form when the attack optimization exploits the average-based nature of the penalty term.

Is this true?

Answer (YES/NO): NO